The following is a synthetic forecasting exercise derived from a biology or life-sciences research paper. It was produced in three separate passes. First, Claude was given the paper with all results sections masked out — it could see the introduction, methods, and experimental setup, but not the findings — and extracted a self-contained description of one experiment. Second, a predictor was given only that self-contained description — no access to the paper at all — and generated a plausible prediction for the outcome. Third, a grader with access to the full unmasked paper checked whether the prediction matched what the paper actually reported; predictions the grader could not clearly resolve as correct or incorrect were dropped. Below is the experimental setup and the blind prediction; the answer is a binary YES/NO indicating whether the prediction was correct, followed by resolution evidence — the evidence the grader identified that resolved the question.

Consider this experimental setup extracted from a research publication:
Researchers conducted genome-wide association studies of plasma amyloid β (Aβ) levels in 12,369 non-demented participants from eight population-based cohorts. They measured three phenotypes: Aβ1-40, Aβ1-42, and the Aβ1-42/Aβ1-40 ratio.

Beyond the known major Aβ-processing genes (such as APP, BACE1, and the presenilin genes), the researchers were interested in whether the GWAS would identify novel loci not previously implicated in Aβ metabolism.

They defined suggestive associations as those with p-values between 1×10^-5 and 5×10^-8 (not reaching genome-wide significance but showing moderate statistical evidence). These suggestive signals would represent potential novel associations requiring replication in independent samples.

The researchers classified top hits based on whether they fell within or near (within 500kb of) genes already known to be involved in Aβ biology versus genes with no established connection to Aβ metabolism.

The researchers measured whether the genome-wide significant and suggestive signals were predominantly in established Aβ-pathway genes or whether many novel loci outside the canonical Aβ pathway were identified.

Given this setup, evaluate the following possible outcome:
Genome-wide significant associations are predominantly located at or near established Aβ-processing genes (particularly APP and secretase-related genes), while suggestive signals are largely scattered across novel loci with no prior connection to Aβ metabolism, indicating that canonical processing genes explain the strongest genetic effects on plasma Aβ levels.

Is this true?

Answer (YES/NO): NO